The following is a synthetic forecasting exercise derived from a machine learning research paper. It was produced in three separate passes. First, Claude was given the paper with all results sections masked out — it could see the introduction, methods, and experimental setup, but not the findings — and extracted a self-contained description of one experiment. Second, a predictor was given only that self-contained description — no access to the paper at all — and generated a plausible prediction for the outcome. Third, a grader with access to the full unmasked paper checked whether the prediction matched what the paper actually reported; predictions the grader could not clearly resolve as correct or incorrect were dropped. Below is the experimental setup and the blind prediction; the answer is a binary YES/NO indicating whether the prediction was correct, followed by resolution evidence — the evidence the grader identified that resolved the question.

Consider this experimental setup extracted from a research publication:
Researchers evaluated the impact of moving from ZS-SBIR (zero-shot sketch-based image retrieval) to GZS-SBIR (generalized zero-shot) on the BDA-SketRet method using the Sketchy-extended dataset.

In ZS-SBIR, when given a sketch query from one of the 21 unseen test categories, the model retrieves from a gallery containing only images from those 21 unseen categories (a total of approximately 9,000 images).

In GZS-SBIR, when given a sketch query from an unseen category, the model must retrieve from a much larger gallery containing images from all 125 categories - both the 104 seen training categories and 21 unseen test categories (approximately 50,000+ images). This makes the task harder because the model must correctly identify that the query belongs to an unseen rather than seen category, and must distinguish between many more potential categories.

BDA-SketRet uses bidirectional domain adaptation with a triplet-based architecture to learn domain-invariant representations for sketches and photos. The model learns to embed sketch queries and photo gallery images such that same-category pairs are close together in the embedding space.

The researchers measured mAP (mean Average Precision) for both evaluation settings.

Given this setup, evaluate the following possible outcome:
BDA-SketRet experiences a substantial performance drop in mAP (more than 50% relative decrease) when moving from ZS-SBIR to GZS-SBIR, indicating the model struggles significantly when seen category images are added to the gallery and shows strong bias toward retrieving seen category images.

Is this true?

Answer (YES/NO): NO